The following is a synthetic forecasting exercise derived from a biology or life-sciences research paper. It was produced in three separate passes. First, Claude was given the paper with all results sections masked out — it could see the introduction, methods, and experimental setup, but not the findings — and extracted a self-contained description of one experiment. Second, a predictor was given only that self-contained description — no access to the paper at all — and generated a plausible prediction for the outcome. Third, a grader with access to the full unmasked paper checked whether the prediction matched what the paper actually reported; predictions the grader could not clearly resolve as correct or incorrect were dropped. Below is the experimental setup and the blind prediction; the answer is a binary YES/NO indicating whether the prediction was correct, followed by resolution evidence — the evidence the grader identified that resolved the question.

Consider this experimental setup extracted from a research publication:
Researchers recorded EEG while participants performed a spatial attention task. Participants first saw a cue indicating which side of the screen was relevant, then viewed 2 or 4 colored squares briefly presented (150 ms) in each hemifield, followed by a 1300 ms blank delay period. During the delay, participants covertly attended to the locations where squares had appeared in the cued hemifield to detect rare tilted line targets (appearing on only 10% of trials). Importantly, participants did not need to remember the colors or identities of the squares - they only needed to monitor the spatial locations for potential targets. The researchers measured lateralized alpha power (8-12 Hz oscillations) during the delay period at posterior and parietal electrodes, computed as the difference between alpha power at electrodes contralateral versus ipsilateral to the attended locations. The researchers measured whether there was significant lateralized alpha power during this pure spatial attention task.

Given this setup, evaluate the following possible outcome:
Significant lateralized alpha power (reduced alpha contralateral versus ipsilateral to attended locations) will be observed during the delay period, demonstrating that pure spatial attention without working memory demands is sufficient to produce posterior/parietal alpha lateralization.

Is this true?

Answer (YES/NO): YES